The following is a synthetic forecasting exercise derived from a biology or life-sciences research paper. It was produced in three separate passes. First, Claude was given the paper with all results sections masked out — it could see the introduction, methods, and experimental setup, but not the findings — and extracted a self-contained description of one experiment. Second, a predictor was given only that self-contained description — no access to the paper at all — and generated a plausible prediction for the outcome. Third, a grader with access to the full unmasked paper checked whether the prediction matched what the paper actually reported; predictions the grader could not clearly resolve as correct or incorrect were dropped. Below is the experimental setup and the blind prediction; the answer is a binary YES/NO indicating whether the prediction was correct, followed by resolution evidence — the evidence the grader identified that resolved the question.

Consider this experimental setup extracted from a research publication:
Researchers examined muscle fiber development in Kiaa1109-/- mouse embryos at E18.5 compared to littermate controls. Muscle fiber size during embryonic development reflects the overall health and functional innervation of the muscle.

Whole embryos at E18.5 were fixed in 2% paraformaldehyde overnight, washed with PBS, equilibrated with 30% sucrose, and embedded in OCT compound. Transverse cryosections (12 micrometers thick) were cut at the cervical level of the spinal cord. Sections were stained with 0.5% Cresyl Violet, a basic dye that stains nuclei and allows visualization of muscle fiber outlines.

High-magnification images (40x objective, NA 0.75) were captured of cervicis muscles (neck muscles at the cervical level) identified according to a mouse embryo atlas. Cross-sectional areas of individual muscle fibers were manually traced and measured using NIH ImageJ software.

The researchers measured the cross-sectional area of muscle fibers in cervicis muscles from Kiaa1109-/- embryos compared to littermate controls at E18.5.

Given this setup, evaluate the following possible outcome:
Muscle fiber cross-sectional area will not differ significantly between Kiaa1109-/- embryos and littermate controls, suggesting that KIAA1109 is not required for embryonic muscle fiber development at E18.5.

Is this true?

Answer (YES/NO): YES